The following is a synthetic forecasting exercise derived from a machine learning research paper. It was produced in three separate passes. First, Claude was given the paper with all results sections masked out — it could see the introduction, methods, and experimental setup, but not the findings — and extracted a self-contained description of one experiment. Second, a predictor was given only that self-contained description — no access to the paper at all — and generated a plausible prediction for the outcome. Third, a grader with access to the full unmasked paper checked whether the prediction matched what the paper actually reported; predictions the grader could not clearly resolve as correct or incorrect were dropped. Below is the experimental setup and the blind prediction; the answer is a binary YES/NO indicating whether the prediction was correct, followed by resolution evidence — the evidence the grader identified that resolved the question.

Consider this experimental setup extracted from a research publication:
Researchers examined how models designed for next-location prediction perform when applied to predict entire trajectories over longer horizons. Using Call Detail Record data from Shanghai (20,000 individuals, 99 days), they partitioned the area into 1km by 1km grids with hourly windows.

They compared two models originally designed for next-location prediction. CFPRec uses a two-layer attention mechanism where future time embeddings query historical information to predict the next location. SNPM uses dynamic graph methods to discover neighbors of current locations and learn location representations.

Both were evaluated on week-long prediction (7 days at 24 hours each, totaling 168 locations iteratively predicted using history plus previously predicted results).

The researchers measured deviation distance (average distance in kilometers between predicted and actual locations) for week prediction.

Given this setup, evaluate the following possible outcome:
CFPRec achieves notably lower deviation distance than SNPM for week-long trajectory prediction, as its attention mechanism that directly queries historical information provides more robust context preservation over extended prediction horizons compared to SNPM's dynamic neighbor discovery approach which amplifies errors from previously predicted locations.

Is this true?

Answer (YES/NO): NO